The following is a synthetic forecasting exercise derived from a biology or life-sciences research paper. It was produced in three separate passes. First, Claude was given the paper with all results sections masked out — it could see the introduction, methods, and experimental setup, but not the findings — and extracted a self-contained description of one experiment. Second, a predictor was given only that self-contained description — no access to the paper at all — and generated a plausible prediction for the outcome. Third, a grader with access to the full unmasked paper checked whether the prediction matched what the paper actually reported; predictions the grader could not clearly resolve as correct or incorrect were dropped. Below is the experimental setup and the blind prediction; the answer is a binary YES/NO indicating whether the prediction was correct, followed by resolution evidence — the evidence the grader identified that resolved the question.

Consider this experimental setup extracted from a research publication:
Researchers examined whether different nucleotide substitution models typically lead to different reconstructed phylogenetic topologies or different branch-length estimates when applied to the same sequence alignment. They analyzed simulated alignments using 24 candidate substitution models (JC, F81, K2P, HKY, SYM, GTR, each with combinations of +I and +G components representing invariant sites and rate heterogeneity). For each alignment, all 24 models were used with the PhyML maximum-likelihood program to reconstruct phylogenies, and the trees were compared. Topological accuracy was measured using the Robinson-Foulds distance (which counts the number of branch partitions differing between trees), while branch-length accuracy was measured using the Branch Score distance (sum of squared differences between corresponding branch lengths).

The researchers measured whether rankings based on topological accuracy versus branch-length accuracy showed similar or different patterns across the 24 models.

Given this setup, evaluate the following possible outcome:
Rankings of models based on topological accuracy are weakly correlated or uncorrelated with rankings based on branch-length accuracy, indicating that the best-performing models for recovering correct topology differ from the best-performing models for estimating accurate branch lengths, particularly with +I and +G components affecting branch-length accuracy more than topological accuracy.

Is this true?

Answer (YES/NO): YES